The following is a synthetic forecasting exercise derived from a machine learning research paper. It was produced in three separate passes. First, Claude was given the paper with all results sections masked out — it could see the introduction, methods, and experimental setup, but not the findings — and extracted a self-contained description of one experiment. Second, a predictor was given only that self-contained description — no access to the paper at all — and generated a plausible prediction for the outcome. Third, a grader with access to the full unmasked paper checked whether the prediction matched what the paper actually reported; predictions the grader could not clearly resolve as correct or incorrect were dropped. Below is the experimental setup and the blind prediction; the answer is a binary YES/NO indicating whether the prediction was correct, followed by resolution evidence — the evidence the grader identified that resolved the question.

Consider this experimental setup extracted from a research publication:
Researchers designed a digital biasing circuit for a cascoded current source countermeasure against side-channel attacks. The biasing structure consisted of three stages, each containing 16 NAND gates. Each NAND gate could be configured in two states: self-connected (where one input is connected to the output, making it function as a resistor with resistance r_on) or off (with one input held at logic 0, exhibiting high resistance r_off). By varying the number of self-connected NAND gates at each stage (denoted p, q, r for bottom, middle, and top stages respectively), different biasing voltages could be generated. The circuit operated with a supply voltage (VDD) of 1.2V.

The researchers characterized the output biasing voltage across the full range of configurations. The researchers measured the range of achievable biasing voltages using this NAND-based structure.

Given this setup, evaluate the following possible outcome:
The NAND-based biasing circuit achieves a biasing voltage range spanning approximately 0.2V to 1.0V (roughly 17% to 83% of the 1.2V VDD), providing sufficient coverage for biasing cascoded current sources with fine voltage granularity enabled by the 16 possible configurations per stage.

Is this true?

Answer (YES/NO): NO